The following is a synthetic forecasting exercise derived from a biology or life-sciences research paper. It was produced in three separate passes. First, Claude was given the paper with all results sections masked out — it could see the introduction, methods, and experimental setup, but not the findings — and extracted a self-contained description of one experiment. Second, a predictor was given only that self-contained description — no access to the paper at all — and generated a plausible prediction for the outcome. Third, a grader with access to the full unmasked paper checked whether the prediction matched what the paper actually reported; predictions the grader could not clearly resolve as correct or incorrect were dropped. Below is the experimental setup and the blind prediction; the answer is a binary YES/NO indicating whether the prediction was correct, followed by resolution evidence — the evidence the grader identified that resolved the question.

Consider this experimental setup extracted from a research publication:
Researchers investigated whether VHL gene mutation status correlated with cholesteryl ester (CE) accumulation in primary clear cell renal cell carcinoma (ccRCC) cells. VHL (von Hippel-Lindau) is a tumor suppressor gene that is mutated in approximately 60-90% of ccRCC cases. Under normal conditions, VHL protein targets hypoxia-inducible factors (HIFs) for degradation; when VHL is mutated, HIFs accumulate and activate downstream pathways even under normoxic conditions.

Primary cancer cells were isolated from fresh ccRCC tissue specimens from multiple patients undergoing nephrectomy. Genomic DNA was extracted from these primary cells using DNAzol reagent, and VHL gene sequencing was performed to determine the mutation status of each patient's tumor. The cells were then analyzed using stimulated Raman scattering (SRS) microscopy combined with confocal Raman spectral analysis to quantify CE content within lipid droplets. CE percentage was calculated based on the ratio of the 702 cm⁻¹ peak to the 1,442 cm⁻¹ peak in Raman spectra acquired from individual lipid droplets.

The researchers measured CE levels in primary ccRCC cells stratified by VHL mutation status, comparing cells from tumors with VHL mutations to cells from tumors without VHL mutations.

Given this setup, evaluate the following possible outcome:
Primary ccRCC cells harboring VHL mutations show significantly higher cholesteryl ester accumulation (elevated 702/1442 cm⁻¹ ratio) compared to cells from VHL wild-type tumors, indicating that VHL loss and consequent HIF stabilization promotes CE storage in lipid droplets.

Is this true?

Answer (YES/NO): YES